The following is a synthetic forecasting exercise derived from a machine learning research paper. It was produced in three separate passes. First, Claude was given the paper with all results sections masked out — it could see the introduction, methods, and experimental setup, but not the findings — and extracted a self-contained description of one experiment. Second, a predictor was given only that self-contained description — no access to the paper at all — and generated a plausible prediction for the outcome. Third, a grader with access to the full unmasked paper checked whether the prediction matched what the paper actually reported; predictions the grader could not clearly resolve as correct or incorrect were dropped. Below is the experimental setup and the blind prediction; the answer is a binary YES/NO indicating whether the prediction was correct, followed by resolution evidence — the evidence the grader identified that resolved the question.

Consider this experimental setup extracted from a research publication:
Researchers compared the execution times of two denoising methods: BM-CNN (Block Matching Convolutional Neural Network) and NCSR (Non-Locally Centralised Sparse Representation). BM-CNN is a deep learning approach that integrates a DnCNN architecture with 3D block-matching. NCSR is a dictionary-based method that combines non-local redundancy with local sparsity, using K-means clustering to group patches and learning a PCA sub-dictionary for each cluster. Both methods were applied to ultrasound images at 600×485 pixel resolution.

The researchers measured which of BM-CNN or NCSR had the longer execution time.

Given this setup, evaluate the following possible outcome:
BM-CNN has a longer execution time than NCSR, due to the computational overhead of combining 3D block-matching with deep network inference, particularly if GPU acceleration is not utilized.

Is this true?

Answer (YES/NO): NO